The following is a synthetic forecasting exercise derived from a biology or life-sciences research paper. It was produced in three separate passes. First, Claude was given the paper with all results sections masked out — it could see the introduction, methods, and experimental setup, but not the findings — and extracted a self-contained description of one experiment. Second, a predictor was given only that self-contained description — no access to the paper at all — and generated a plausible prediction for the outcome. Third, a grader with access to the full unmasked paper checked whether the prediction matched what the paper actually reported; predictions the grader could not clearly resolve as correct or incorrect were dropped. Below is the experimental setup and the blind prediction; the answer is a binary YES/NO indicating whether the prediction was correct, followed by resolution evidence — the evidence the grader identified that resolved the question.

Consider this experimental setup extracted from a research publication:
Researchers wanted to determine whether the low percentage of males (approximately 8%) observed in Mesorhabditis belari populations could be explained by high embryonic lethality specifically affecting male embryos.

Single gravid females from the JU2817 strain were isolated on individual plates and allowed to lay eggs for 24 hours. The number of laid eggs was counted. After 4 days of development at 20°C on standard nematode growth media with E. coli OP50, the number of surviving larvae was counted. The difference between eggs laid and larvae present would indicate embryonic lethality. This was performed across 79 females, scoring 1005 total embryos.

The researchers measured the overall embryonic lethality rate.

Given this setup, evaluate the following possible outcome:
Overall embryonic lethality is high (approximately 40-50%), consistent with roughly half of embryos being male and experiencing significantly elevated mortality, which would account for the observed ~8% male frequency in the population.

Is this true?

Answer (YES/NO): NO